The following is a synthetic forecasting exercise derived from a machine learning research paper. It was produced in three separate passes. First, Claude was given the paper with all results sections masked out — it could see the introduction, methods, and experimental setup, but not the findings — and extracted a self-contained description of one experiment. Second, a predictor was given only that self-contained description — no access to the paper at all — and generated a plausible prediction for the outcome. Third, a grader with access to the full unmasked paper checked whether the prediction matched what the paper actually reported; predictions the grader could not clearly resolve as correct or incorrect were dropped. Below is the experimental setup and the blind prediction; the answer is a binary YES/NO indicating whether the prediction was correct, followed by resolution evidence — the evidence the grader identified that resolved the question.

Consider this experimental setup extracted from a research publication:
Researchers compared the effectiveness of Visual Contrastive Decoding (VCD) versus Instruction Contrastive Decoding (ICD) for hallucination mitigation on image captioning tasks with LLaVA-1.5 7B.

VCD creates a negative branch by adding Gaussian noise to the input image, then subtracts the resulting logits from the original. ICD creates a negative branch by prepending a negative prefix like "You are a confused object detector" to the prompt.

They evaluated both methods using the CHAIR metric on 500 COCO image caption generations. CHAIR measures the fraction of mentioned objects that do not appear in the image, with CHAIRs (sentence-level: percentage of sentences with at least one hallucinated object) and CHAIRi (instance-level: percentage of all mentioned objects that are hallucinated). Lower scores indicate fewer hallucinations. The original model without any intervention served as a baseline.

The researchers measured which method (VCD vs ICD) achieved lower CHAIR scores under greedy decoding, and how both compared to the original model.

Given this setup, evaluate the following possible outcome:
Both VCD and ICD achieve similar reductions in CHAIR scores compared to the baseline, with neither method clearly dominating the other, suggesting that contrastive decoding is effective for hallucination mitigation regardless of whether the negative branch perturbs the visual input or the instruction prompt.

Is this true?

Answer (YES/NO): NO